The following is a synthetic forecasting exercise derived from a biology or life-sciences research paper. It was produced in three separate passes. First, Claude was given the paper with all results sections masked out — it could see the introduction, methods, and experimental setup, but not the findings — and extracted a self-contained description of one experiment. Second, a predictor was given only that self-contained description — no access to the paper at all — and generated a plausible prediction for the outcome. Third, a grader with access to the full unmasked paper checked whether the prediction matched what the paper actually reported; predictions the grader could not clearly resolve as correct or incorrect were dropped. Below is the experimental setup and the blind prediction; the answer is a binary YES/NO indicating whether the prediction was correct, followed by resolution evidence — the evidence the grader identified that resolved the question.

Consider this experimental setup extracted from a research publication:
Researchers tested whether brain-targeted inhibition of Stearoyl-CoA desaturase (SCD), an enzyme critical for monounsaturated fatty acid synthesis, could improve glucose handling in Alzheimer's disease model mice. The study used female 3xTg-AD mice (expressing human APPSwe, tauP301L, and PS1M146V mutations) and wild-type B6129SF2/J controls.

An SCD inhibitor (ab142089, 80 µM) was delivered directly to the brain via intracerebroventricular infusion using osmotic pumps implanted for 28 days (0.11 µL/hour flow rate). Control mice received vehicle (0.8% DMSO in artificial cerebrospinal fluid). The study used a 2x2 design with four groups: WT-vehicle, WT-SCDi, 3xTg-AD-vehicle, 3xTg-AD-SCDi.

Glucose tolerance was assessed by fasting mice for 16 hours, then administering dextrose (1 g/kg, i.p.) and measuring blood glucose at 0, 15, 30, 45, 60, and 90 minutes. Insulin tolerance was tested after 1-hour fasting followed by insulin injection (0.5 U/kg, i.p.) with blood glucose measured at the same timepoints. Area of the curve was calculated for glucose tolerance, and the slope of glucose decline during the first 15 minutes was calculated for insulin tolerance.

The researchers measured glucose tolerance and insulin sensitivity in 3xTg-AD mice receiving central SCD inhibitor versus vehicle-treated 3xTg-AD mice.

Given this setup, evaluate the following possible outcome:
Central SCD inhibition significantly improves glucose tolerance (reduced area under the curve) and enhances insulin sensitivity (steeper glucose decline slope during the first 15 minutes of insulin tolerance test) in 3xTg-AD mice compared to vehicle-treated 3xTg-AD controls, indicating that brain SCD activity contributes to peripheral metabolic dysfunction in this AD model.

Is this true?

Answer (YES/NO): NO